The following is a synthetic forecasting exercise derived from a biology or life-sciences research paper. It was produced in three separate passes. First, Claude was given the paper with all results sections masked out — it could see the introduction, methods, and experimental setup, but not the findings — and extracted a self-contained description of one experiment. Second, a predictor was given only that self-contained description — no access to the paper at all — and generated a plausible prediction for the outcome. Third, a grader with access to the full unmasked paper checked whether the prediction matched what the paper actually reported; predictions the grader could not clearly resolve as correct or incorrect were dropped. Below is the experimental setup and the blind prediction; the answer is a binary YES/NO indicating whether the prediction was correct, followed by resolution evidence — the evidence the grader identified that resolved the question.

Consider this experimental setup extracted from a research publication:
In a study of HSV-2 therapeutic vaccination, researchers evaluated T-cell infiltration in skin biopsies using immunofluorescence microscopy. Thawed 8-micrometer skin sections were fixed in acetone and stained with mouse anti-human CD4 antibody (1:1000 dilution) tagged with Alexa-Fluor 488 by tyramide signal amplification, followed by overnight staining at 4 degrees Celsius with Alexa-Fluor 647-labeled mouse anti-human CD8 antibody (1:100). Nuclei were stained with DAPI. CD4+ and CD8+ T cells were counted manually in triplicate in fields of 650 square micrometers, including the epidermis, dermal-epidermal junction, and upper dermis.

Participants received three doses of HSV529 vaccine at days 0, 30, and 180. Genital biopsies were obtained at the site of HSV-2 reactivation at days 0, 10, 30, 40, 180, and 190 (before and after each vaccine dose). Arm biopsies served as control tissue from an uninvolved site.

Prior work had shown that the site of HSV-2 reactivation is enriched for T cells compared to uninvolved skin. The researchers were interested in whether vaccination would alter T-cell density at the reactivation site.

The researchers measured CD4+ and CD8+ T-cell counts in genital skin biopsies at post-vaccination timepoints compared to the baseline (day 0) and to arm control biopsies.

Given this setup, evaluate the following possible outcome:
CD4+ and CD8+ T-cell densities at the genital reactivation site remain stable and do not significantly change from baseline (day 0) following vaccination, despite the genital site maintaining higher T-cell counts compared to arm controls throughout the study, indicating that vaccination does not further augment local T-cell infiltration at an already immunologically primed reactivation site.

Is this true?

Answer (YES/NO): YES